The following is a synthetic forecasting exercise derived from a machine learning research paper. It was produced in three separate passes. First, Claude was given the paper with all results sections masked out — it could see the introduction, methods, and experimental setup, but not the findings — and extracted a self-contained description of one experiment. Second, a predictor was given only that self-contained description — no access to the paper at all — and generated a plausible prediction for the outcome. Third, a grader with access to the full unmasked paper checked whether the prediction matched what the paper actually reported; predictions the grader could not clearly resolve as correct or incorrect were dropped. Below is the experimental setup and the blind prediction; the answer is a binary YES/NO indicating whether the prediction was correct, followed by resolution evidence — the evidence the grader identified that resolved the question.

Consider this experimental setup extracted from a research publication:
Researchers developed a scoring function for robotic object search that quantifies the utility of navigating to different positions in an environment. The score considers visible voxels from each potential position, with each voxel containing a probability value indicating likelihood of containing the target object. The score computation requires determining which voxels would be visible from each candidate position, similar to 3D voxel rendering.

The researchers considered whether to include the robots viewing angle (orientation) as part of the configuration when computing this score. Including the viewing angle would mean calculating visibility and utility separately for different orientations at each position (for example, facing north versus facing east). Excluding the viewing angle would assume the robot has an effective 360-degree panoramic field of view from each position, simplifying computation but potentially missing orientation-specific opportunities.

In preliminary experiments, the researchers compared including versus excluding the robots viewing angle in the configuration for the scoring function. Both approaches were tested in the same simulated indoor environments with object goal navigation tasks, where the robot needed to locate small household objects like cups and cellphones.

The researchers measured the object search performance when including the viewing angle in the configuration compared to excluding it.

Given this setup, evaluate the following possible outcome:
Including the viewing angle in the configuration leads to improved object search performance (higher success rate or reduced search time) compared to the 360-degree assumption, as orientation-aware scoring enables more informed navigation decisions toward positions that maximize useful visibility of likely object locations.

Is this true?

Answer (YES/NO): NO